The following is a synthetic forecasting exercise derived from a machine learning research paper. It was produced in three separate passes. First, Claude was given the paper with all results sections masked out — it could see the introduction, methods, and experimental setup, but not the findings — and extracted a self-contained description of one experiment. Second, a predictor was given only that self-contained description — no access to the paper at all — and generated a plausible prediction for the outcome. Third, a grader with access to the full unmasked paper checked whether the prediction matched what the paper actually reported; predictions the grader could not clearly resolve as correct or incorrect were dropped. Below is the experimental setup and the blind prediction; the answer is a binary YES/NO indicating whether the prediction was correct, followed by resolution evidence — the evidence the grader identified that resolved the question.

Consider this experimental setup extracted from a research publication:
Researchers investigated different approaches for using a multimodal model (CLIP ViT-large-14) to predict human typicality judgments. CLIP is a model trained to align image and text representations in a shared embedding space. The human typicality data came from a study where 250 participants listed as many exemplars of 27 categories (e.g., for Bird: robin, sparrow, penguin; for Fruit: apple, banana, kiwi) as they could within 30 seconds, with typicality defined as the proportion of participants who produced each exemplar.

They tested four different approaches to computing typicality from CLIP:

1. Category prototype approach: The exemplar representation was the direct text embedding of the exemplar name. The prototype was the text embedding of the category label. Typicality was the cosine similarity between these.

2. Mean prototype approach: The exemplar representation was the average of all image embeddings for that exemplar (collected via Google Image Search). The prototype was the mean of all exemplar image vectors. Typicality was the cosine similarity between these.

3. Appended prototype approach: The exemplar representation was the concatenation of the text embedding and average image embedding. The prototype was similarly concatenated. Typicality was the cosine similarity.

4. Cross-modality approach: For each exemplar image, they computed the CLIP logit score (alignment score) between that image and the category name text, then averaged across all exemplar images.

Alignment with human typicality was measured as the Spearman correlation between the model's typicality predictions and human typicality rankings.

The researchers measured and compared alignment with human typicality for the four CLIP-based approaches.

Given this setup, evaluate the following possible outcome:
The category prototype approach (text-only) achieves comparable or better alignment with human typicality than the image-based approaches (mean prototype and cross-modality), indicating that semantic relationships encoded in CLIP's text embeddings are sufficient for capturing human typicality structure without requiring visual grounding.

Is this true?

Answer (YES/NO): YES